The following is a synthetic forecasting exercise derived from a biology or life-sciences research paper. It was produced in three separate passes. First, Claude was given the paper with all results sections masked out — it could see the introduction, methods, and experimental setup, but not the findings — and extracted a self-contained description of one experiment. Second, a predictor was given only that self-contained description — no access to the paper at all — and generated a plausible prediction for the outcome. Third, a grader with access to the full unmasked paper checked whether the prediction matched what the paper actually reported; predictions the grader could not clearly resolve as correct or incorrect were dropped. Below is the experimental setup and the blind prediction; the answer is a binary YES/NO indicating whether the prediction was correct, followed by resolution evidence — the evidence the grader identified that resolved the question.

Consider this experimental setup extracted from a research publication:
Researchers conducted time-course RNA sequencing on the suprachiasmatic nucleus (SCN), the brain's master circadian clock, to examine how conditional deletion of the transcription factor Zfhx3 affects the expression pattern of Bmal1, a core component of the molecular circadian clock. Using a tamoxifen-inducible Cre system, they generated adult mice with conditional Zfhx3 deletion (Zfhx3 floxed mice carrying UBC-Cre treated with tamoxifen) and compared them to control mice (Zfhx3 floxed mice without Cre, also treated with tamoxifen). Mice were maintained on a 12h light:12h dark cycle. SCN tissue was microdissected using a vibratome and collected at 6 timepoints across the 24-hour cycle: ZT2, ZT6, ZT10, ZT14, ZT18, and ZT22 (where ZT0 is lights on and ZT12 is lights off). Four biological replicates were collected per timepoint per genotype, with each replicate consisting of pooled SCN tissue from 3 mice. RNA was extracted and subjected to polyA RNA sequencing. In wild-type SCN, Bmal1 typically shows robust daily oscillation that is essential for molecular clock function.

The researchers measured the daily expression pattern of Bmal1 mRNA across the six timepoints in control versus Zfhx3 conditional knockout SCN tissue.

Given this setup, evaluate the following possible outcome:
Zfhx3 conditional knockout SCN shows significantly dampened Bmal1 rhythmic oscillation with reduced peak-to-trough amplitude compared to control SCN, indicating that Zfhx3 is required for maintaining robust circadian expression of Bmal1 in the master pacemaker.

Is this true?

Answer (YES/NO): NO